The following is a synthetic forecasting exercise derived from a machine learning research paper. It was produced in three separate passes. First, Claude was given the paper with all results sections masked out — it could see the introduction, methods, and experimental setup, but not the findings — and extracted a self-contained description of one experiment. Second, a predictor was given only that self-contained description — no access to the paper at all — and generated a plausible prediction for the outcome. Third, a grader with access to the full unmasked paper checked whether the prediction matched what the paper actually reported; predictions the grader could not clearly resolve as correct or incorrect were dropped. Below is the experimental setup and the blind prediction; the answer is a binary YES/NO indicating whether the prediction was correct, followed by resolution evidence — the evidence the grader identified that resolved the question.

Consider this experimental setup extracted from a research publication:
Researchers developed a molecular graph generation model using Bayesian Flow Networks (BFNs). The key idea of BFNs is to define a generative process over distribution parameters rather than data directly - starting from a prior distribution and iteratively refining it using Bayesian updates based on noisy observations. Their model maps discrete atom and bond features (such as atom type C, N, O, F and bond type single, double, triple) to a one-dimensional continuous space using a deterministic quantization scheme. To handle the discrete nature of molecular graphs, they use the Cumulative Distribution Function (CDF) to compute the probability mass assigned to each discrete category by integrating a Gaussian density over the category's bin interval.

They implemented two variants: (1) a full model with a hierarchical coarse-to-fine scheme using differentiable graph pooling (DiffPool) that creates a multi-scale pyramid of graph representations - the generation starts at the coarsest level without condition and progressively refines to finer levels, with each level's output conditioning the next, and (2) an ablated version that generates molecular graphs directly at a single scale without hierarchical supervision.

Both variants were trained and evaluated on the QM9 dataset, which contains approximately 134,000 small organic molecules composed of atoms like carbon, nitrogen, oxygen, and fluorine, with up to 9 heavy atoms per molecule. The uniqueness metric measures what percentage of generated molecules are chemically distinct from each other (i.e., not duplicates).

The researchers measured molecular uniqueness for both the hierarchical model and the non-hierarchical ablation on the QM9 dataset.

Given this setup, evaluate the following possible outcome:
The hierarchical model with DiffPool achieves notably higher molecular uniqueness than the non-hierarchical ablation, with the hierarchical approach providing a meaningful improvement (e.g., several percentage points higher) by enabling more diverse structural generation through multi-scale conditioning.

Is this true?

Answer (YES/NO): NO